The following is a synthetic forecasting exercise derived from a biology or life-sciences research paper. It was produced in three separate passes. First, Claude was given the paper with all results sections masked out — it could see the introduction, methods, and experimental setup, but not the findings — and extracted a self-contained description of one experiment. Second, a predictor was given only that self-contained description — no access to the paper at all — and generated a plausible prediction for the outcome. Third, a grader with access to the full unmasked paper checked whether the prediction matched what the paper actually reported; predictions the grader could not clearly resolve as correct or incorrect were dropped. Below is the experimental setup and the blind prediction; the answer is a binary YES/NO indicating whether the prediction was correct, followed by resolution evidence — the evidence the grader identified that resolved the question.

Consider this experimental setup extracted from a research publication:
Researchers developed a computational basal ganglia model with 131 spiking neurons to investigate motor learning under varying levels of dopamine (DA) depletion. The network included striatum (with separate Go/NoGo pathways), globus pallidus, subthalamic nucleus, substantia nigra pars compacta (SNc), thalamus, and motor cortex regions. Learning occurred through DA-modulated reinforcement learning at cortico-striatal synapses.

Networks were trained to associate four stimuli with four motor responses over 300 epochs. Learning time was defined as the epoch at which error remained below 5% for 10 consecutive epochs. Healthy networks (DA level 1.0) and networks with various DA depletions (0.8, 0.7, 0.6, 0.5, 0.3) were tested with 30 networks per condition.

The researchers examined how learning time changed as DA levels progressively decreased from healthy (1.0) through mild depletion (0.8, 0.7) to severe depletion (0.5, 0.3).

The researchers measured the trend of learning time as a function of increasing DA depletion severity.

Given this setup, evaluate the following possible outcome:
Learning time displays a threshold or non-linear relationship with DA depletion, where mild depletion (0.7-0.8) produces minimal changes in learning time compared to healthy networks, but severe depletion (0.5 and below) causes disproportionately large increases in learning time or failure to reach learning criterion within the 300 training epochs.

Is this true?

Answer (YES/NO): NO